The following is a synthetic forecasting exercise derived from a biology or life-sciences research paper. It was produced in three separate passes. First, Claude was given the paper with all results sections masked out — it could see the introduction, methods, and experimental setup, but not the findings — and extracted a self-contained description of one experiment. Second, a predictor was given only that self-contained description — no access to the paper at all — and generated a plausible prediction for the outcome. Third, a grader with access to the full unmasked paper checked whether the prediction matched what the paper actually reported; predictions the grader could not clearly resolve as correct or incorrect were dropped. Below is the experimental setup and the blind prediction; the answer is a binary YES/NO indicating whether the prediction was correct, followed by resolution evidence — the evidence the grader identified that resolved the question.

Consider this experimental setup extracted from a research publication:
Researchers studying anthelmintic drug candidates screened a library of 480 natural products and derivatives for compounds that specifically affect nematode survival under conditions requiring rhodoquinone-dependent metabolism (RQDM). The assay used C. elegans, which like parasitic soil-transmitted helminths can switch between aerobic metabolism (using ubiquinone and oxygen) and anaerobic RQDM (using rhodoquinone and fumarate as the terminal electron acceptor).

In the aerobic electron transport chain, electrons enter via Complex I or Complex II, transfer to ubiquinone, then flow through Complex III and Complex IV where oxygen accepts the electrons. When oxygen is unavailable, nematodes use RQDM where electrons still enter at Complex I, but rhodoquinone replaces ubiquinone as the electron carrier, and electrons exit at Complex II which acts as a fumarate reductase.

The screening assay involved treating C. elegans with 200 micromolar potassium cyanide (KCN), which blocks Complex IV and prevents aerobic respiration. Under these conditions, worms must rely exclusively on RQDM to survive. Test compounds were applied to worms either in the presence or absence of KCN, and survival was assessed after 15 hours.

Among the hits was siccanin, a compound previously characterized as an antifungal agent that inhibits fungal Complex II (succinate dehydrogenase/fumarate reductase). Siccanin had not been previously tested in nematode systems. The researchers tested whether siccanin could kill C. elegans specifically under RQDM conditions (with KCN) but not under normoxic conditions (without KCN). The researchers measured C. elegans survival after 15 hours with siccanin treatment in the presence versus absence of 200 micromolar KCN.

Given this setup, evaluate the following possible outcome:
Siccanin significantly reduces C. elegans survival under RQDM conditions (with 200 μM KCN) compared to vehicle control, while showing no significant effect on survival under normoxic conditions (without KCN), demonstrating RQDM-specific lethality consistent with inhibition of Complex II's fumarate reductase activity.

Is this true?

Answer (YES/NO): YES